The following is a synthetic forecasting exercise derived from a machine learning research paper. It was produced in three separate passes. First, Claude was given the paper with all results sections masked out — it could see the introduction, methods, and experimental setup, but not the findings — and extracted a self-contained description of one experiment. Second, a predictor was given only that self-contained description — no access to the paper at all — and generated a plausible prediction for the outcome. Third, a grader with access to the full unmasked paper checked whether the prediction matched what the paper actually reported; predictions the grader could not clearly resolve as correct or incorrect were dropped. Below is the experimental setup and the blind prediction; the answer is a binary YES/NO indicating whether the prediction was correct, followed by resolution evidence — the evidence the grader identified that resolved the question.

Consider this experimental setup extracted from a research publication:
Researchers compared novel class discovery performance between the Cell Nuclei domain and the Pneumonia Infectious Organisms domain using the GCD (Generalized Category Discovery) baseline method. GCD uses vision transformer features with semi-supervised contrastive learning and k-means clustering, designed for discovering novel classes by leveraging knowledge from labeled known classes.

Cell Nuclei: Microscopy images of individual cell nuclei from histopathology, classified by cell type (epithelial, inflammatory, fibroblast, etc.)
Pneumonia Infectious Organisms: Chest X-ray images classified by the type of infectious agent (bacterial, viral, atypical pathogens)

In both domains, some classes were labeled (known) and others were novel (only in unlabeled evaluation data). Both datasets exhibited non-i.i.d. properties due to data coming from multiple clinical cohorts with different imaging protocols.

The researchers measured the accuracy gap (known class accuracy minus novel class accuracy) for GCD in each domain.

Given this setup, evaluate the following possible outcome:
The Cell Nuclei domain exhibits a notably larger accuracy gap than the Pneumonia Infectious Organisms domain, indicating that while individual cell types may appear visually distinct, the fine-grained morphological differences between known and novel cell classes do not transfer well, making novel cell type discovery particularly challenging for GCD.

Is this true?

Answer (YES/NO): NO